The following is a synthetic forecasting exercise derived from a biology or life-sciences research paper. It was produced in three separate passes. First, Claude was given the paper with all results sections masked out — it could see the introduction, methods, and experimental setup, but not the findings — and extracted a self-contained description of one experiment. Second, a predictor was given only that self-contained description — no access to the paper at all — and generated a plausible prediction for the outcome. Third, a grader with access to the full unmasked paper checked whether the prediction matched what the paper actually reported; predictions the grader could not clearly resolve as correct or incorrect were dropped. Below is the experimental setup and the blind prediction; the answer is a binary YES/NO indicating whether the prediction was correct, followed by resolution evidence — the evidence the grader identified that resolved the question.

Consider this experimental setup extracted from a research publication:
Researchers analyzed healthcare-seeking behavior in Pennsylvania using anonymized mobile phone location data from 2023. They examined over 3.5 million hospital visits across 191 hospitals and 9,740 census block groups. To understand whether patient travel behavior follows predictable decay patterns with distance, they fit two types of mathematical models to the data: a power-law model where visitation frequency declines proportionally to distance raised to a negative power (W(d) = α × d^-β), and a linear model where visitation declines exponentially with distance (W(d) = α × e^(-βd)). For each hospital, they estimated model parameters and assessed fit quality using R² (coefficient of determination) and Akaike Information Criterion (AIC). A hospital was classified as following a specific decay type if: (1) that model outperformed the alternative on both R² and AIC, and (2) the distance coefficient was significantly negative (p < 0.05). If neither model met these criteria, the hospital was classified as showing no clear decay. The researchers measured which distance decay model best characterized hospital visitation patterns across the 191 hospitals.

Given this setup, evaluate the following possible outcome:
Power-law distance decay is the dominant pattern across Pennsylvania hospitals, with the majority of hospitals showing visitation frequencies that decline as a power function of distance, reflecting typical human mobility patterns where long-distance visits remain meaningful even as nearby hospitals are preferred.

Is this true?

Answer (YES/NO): YES